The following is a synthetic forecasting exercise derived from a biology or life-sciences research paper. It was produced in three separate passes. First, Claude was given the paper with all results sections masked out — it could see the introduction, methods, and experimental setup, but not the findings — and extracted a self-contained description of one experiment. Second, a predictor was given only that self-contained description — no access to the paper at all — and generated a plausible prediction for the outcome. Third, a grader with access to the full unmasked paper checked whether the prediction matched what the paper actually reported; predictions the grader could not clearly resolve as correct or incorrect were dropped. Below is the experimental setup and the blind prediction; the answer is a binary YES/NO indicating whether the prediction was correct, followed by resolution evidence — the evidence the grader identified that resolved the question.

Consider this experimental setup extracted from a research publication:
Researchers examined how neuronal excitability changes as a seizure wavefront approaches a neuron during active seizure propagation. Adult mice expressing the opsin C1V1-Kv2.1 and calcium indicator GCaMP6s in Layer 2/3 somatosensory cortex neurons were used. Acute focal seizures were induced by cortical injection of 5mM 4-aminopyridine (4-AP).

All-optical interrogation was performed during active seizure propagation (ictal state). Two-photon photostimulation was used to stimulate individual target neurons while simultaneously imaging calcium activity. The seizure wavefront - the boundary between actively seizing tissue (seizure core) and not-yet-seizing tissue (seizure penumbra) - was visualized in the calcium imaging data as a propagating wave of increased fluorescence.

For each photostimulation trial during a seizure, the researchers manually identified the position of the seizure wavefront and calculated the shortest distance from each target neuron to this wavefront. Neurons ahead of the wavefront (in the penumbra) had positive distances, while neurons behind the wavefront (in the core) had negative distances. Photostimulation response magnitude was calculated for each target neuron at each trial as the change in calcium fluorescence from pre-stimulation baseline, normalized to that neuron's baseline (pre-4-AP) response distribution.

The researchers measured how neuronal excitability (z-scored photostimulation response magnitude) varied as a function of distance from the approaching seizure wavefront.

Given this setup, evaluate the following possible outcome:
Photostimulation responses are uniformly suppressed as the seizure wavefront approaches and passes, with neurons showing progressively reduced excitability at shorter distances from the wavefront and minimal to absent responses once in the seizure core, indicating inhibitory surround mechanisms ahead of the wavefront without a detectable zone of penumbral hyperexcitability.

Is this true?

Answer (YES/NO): NO